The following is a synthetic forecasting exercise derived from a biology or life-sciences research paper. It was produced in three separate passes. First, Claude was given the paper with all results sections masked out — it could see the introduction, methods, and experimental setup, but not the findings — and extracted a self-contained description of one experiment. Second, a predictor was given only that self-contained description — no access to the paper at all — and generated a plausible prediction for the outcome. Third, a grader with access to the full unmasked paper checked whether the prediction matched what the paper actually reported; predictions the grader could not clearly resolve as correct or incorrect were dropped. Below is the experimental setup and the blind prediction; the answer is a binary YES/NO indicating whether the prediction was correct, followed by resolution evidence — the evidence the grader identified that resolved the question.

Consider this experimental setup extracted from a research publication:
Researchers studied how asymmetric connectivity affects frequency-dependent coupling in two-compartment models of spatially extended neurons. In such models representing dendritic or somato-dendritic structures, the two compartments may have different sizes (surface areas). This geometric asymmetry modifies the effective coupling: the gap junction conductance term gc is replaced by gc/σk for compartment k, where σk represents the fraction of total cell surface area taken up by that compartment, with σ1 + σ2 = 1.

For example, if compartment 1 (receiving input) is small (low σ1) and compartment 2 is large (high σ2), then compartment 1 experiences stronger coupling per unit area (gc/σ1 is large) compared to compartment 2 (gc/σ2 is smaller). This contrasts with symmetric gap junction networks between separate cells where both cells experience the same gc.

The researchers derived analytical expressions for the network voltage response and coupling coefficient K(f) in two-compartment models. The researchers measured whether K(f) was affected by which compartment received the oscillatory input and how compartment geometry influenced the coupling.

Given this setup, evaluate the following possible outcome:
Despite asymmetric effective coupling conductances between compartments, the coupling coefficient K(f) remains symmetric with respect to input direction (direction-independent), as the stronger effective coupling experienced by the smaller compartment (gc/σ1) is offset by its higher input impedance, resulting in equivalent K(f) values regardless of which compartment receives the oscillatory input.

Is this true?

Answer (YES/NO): NO